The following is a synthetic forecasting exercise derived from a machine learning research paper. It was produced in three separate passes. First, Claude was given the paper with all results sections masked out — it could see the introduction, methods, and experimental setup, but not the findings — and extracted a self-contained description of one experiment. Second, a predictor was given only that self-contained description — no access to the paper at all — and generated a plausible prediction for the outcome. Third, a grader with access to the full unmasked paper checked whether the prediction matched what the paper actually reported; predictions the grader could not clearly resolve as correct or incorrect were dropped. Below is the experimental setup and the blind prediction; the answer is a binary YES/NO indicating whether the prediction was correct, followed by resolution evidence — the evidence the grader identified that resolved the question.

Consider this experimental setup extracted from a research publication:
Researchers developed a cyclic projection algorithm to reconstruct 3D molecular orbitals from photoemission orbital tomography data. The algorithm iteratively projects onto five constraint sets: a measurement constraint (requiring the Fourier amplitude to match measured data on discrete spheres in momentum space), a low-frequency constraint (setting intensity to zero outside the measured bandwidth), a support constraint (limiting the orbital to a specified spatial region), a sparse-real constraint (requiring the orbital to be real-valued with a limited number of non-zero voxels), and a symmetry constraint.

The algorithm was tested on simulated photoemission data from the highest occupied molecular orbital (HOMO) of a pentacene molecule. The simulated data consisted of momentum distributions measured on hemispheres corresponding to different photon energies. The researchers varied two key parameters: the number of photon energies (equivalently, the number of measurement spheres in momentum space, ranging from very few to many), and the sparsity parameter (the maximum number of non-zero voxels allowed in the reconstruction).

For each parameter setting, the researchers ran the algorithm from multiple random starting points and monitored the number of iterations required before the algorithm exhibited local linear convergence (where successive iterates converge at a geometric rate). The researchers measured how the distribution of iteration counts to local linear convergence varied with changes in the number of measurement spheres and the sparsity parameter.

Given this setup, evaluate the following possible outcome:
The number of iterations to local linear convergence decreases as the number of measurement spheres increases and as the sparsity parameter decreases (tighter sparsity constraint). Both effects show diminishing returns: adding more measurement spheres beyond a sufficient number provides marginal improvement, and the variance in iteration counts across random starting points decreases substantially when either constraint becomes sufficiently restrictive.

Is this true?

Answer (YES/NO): NO